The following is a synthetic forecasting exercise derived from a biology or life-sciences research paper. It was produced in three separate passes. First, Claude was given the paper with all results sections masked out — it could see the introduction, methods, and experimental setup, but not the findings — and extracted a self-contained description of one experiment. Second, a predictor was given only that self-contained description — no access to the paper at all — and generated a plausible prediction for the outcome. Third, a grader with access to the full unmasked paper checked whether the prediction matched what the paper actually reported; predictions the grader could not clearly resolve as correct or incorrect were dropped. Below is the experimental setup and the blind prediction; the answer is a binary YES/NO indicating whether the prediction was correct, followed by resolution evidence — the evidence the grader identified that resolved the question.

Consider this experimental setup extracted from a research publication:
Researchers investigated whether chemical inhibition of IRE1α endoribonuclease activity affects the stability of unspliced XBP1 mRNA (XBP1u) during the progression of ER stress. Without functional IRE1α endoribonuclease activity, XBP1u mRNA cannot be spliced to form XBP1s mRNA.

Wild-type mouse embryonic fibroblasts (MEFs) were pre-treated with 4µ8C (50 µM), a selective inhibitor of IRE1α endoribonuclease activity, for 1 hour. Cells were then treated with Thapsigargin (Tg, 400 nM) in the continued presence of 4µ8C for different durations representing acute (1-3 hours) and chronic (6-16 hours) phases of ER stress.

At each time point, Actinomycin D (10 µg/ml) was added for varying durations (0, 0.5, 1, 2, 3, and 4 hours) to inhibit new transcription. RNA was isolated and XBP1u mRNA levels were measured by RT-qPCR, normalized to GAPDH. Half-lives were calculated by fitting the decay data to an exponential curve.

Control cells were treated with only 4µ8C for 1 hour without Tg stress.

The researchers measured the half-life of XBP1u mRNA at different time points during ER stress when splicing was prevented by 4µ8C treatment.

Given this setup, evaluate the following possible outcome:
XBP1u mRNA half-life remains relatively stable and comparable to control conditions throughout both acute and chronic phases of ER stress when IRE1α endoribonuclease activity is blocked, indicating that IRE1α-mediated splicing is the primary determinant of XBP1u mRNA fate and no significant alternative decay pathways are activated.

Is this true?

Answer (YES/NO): NO